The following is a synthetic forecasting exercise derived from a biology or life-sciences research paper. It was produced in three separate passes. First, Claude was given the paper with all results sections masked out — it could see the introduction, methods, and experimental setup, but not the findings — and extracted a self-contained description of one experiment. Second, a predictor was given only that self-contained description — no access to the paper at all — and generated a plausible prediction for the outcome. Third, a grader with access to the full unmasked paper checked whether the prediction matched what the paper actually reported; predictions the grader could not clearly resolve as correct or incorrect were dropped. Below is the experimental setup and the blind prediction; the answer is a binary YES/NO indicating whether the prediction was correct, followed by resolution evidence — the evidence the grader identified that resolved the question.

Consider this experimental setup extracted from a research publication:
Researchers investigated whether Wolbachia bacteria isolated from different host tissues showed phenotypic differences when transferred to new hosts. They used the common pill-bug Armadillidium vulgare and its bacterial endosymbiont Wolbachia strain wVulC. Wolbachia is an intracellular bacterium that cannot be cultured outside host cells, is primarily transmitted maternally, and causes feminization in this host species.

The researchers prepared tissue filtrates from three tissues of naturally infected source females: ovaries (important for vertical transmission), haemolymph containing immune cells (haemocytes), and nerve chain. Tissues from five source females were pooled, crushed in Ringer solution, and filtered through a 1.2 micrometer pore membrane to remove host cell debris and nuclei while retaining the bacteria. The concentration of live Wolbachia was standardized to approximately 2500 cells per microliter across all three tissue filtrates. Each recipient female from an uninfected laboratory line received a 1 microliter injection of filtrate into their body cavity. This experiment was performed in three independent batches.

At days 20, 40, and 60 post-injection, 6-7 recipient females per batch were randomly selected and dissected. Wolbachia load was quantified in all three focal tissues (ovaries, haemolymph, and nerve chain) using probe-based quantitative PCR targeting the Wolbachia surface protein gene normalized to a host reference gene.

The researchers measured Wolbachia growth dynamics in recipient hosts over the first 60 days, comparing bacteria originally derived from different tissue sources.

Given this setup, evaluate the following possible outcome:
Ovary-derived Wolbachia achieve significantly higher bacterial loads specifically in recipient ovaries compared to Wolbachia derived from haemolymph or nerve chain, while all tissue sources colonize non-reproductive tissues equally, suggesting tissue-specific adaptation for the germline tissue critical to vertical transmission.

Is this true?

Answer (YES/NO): NO